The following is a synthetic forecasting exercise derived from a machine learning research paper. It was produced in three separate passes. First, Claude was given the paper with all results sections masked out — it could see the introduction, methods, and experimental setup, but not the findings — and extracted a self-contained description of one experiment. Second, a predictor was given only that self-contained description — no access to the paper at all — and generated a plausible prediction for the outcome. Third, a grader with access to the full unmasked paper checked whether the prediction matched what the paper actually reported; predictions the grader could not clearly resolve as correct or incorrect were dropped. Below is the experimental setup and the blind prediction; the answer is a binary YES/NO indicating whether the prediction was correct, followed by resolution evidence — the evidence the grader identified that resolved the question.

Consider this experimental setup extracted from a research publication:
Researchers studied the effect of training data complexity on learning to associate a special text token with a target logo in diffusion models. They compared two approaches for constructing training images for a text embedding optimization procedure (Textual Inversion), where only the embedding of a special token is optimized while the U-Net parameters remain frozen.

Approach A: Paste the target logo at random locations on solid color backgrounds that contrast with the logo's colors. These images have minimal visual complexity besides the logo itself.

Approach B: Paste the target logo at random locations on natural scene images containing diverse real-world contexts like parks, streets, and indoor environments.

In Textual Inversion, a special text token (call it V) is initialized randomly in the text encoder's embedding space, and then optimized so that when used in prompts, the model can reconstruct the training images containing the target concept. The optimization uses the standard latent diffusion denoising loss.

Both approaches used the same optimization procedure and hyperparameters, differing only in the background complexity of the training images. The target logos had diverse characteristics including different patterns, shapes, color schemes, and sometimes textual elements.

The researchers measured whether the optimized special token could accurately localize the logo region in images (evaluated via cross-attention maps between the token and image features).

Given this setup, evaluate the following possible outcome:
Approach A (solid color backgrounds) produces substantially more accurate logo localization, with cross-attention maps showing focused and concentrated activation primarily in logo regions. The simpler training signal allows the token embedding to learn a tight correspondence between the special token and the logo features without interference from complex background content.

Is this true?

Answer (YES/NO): YES